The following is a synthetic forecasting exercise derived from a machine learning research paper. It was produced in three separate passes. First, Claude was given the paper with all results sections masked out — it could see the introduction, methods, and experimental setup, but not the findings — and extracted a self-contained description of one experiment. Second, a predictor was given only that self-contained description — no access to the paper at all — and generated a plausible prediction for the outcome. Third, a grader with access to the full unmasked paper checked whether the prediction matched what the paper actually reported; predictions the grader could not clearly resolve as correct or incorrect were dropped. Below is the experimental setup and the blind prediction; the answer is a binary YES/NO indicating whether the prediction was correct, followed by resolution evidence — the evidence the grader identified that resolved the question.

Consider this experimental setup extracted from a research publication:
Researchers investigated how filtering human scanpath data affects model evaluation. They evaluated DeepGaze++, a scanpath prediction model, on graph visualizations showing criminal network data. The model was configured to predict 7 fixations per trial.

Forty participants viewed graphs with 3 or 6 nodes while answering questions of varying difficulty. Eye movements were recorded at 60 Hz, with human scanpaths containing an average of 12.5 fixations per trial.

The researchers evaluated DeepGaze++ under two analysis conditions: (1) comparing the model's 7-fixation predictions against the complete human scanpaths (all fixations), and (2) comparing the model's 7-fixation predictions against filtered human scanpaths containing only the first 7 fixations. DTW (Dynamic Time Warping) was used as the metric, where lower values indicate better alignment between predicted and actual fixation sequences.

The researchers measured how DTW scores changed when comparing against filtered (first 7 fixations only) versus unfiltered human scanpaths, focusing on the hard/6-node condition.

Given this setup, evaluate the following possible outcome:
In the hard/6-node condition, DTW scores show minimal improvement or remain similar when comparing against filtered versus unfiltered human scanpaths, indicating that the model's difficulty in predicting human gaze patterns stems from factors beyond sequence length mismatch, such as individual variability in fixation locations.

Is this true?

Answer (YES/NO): NO